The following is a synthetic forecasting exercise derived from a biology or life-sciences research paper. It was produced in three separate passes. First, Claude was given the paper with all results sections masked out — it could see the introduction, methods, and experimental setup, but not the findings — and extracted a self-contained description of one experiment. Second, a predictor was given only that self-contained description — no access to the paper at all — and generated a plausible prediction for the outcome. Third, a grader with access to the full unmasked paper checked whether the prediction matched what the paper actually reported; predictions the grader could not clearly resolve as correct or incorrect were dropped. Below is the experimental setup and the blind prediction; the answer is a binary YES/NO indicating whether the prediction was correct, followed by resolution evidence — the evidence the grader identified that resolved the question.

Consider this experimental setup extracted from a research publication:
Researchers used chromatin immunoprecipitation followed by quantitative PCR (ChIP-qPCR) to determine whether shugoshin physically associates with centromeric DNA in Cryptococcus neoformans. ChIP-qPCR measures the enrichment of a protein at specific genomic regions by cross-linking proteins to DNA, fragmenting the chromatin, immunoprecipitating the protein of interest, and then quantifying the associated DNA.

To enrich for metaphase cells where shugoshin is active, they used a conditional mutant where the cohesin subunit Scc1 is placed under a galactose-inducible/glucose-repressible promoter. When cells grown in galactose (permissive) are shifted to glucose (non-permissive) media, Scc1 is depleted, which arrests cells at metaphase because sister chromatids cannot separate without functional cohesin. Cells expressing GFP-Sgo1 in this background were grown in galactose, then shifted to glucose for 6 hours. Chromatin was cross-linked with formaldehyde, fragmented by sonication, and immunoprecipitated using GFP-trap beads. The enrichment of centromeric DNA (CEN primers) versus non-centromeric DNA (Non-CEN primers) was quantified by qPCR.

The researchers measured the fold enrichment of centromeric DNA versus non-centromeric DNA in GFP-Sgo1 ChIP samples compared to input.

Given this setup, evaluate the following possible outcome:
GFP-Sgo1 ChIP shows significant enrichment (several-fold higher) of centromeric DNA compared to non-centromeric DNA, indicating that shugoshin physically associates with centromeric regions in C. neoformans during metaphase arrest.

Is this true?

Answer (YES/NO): NO